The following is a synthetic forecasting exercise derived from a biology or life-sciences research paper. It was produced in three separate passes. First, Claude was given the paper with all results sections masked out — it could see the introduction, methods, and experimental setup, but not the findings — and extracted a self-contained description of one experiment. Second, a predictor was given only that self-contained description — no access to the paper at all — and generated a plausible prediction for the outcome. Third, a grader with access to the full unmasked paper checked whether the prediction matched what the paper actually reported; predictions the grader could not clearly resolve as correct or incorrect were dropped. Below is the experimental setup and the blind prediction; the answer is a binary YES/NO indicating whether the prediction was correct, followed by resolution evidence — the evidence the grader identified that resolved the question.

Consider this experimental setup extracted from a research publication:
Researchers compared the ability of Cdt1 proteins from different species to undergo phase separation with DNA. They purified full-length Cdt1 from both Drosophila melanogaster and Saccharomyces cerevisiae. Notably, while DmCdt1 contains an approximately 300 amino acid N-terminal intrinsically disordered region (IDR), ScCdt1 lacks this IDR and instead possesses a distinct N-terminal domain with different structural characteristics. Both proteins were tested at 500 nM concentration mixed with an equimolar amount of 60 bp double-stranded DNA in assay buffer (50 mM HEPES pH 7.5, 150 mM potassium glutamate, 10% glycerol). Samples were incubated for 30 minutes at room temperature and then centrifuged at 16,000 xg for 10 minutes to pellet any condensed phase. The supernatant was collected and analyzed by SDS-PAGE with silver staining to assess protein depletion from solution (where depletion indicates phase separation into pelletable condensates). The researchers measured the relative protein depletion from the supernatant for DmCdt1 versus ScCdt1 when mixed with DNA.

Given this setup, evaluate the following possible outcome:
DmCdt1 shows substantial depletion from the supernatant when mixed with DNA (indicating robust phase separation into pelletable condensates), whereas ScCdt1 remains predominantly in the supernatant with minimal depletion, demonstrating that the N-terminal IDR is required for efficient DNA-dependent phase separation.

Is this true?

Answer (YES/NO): YES